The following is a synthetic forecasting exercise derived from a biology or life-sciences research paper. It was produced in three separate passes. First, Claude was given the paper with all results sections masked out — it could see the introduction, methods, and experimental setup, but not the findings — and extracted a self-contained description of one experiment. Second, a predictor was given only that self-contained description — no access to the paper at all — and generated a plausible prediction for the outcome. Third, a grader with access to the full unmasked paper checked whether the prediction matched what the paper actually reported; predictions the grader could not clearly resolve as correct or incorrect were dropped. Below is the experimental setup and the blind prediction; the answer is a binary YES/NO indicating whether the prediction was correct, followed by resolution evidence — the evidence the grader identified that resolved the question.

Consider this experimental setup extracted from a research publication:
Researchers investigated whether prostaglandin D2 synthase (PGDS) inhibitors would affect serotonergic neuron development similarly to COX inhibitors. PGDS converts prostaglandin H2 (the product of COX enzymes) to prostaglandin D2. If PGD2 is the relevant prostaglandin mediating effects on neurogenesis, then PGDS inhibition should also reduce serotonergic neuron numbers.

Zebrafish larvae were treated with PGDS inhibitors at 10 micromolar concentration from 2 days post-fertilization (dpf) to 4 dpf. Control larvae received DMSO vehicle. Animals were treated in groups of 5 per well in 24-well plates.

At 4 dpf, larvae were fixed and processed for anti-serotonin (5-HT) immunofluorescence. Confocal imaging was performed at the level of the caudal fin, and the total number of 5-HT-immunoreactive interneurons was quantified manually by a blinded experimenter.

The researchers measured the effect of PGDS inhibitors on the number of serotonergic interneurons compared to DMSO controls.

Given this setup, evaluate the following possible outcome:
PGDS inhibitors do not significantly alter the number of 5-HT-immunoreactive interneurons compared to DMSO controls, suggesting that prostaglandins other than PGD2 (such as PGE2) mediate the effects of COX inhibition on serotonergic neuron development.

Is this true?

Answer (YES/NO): NO